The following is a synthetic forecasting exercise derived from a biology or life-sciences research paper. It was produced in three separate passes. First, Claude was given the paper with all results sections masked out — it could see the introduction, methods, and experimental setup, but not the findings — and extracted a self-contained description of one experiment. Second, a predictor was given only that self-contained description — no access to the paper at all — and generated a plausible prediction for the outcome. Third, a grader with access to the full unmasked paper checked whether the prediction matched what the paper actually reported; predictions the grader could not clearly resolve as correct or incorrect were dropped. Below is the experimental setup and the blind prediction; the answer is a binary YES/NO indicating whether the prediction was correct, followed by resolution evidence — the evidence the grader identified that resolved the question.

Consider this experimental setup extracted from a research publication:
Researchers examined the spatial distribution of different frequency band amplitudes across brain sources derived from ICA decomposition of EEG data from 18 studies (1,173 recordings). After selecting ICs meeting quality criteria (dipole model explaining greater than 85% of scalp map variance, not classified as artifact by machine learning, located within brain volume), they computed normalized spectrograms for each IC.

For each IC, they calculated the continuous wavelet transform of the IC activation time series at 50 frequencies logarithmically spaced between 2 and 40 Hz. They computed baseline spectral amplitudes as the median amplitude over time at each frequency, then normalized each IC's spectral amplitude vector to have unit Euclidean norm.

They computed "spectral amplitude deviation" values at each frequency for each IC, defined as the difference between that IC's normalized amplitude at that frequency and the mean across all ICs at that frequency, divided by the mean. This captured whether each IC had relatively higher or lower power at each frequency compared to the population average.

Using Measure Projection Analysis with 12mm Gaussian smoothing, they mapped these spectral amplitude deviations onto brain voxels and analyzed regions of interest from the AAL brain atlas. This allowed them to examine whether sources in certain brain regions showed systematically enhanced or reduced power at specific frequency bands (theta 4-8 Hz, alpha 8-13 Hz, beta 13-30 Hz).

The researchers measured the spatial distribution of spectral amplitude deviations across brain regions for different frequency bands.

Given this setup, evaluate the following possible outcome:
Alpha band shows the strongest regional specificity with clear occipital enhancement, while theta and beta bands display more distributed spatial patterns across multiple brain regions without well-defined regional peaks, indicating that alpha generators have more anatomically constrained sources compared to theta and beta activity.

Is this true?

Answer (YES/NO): NO